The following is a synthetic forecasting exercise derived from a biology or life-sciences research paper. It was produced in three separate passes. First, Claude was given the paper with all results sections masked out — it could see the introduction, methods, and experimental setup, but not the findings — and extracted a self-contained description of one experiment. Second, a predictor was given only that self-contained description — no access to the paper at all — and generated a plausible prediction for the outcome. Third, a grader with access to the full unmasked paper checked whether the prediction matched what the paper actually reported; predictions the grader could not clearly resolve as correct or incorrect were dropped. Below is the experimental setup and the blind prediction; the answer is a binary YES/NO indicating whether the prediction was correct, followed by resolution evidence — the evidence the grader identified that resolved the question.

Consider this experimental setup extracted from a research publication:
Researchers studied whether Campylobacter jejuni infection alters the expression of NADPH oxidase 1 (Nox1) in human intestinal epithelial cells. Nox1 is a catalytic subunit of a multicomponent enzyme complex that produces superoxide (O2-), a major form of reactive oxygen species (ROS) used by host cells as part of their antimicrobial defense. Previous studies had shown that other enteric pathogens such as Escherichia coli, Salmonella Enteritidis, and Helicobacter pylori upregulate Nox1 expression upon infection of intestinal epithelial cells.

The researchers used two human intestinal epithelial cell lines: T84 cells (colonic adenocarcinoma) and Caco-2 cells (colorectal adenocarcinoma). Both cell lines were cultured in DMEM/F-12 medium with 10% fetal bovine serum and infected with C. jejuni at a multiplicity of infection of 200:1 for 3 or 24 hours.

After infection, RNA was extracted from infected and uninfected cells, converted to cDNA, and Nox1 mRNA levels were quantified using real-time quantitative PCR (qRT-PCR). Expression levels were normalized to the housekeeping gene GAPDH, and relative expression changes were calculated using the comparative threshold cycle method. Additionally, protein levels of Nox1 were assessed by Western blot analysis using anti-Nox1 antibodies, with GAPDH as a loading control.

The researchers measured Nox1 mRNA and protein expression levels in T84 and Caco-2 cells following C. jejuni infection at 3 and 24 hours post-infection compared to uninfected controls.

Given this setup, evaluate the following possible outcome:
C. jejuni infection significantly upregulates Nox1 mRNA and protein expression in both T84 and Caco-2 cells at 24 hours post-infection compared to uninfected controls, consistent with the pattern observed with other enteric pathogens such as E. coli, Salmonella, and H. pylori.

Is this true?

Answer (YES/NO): NO